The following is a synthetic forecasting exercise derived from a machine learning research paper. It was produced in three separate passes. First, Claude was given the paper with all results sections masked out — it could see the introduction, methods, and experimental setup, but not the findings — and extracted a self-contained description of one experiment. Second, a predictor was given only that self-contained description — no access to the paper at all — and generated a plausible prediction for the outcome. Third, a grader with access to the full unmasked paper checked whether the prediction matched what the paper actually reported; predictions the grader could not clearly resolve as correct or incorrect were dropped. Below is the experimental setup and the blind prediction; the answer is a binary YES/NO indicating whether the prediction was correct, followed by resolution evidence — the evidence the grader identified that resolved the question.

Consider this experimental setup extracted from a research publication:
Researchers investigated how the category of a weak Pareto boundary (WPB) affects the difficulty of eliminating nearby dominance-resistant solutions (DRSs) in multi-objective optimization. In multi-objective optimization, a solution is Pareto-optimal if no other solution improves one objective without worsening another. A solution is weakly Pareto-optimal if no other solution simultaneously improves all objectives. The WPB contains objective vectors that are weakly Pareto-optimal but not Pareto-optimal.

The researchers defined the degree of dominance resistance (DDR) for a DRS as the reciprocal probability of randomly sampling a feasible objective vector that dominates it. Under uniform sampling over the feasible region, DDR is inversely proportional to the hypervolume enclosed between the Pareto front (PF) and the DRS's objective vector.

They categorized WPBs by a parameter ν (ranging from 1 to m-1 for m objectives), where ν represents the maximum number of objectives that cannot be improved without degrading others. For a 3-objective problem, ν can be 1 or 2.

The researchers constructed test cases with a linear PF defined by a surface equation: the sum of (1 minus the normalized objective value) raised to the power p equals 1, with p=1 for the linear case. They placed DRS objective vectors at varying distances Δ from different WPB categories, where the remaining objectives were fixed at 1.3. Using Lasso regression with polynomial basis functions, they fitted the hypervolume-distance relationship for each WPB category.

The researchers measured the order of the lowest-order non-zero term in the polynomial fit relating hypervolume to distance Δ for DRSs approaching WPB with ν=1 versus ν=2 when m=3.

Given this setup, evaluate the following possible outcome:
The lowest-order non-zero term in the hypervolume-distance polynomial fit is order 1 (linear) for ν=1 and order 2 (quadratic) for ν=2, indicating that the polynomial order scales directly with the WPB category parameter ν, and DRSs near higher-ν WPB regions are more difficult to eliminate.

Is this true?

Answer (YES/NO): YES